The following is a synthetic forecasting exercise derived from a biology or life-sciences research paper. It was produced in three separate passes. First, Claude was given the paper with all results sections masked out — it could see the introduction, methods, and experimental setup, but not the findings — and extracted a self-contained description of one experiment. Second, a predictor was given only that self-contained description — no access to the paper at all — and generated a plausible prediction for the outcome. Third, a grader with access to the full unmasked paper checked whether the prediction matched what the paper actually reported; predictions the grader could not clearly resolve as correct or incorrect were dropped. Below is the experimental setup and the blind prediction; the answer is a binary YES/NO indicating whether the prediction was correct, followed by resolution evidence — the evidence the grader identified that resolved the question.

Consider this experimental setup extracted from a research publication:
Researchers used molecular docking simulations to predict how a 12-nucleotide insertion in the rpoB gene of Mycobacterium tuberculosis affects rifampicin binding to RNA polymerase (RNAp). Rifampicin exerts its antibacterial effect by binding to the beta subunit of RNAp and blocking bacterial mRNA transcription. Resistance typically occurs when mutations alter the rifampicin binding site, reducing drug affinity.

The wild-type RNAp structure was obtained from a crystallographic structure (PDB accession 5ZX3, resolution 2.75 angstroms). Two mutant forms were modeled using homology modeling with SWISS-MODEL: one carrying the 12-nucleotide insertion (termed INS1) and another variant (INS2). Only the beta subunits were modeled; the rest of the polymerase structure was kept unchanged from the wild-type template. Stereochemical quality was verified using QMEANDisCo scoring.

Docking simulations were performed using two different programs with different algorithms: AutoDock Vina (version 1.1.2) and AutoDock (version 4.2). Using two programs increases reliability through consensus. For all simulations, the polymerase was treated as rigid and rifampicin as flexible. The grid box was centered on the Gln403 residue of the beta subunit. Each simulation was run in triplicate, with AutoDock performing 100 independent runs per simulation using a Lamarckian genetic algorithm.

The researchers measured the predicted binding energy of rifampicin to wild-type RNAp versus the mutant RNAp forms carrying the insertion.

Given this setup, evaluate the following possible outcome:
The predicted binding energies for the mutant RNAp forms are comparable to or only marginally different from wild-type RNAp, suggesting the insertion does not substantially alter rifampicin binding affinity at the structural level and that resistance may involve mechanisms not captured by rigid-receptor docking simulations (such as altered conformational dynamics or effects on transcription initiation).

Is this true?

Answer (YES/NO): NO